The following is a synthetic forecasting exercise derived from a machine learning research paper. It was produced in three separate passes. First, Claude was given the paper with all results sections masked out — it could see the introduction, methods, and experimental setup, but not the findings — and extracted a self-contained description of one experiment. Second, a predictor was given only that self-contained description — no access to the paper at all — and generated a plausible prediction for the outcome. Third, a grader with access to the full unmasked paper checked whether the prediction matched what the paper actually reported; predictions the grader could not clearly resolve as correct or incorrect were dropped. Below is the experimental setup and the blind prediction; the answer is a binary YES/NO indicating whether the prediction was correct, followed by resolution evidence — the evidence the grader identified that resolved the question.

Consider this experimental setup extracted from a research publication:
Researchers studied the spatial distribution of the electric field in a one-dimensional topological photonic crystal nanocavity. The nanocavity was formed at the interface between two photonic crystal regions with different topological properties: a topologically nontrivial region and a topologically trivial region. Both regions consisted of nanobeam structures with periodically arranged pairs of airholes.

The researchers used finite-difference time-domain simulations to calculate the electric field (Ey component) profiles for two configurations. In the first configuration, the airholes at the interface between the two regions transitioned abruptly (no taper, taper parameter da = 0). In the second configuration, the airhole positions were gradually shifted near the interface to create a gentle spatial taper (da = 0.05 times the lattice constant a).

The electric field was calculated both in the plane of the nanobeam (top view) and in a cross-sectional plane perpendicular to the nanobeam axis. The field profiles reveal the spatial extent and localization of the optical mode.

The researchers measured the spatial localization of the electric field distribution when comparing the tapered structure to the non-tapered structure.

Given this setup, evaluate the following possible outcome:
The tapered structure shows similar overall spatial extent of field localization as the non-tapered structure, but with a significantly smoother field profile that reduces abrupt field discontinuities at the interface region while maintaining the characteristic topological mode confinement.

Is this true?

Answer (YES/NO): NO